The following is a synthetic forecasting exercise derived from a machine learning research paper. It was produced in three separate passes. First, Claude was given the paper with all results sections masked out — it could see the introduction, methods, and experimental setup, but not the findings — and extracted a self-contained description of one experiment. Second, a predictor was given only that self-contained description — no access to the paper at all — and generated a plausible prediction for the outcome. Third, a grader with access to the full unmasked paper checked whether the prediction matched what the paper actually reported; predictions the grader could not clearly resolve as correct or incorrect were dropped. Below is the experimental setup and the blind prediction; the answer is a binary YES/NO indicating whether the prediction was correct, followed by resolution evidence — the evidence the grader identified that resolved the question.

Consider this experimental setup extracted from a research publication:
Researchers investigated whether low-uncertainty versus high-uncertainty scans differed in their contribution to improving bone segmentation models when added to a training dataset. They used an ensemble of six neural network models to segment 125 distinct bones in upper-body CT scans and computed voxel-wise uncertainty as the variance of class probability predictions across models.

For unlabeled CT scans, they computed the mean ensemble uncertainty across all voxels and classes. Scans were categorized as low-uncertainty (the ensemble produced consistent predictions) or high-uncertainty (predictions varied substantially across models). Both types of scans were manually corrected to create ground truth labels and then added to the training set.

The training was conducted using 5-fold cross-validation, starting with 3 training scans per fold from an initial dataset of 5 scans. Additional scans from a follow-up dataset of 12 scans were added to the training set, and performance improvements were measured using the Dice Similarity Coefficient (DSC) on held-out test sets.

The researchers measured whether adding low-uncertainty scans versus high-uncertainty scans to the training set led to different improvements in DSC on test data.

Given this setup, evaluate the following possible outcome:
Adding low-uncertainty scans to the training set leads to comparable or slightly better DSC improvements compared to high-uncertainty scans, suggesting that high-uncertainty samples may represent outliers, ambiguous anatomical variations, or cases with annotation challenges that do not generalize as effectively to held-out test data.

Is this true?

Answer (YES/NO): YES